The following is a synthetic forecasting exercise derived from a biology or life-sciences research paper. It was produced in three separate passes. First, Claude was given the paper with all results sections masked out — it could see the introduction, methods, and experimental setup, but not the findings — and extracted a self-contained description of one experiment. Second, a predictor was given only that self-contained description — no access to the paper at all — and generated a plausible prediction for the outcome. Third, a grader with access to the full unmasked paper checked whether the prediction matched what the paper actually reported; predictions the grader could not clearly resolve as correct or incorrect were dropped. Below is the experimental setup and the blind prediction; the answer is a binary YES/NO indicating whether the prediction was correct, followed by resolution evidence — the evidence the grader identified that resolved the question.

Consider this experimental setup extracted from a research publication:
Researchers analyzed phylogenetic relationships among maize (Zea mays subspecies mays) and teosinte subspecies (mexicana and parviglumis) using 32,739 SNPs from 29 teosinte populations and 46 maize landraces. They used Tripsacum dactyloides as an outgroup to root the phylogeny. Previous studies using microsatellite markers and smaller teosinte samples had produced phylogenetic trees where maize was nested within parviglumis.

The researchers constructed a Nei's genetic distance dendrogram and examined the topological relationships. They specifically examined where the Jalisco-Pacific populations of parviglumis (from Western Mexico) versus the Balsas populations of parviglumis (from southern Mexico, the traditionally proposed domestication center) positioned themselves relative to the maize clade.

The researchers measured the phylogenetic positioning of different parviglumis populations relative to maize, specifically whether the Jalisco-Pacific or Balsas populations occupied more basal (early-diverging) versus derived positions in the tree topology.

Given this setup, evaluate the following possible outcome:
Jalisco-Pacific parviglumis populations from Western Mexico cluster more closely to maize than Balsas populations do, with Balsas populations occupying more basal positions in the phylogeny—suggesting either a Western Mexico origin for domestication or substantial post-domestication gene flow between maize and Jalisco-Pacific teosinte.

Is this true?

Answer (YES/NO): NO